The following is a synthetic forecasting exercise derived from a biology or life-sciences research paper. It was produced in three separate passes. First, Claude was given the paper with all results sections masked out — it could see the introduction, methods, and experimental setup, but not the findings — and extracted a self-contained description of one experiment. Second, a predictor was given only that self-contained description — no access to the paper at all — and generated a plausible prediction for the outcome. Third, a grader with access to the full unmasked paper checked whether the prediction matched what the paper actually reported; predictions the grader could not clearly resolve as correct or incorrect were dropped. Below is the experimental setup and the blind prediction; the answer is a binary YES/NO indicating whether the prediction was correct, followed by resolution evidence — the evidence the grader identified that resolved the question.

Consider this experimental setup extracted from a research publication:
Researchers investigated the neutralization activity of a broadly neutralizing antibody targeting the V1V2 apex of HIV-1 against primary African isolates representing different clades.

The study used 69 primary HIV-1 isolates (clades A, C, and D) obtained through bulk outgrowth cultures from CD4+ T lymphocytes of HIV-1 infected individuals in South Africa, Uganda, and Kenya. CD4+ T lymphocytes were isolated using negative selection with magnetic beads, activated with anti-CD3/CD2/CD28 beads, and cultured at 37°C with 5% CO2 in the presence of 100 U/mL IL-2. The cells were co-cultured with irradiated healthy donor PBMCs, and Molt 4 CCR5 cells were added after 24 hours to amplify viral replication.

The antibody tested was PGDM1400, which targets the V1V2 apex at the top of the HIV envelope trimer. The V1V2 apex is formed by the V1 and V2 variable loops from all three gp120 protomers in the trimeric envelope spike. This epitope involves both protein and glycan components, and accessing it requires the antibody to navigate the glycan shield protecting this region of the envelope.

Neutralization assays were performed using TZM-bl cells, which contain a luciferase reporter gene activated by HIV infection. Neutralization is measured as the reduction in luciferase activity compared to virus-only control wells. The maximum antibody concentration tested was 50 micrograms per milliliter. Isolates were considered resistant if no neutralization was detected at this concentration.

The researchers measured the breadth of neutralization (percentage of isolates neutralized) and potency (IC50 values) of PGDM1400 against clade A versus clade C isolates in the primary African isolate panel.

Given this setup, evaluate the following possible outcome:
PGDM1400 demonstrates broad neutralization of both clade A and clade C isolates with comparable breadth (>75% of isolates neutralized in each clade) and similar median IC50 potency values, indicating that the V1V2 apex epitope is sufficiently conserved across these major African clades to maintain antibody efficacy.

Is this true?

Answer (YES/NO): NO